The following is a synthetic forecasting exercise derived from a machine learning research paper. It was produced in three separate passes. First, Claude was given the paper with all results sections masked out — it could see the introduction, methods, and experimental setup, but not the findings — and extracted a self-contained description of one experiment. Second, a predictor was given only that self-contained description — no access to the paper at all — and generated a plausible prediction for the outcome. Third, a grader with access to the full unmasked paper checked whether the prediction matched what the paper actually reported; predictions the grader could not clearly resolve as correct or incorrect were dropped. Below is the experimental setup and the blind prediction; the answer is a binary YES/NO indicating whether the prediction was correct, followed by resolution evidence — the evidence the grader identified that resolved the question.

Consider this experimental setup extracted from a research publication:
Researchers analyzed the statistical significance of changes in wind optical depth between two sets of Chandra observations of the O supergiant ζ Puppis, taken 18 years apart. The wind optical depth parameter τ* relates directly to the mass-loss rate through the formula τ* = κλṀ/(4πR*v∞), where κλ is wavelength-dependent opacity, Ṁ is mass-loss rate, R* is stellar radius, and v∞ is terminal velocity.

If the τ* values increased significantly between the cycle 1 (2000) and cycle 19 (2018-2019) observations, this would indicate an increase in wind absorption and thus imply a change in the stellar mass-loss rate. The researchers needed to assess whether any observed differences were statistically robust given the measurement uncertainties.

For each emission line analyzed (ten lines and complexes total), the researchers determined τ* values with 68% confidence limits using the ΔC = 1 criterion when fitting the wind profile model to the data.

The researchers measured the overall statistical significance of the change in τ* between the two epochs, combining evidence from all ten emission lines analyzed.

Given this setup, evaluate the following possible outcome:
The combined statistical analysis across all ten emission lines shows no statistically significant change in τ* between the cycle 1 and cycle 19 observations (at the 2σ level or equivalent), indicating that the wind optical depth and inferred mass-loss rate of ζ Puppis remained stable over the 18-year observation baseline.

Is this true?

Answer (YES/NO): NO